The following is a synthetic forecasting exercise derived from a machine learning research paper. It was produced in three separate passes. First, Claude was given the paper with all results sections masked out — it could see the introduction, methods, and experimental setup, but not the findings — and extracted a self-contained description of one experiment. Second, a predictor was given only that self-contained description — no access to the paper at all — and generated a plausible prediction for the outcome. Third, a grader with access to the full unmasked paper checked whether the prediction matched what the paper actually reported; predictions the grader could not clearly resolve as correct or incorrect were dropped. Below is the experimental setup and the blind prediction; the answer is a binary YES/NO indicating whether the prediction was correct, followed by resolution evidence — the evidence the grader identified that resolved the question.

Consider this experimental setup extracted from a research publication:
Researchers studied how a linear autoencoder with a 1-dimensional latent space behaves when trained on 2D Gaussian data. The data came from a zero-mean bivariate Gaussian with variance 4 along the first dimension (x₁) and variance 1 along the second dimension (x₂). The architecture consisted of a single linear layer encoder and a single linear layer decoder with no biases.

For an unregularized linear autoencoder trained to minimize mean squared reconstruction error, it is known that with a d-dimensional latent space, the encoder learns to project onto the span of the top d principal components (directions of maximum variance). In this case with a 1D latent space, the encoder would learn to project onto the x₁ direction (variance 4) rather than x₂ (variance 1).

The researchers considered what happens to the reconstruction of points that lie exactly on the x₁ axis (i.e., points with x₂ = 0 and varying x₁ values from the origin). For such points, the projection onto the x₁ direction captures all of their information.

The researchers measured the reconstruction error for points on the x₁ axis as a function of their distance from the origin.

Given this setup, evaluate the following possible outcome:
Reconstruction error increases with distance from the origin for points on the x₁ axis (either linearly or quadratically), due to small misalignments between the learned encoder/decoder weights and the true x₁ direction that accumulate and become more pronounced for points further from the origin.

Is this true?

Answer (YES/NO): NO